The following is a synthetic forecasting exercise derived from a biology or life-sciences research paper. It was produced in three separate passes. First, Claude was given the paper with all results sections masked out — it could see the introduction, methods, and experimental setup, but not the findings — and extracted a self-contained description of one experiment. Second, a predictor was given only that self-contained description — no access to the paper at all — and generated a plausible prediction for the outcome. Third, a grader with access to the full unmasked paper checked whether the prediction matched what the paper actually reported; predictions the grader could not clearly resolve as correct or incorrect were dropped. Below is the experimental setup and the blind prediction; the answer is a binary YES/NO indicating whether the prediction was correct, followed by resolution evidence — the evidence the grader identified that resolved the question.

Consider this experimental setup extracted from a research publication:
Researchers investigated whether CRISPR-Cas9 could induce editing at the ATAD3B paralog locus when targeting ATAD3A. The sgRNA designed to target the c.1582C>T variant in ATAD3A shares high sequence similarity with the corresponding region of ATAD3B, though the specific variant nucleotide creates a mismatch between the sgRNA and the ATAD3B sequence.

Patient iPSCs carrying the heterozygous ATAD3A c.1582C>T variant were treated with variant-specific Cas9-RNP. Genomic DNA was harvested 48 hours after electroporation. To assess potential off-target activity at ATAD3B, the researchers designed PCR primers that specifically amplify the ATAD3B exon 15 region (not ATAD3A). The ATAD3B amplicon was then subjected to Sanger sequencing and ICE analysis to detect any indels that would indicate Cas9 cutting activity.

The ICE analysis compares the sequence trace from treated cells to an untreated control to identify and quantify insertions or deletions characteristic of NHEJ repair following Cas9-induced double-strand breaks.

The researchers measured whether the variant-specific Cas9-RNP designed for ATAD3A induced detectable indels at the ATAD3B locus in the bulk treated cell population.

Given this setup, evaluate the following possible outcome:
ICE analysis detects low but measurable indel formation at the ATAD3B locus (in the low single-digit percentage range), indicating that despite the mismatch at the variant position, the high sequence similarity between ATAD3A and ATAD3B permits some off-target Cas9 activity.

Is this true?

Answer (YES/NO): NO